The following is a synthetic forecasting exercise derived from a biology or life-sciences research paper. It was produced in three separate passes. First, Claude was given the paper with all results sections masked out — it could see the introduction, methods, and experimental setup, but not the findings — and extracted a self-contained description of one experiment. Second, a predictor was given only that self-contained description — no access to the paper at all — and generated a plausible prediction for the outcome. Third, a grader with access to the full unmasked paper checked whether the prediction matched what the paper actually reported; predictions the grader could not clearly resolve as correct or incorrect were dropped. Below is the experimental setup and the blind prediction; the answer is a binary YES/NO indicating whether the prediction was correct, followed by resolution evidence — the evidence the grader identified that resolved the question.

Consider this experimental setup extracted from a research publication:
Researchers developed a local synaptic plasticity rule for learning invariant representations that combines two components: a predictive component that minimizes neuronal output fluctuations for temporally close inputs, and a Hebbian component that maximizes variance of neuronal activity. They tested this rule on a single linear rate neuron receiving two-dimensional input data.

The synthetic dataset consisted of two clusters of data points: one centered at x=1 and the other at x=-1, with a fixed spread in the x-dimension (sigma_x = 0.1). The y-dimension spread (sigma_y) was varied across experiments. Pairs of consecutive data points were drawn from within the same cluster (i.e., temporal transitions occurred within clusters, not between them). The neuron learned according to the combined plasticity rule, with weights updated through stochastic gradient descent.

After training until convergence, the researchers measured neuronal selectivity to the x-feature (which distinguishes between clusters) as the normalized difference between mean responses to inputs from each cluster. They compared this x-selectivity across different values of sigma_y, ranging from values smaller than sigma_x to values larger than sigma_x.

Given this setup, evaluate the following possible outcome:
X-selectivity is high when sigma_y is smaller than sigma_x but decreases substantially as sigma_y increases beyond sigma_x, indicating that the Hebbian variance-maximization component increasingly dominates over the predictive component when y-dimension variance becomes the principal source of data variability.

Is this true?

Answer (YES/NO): NO